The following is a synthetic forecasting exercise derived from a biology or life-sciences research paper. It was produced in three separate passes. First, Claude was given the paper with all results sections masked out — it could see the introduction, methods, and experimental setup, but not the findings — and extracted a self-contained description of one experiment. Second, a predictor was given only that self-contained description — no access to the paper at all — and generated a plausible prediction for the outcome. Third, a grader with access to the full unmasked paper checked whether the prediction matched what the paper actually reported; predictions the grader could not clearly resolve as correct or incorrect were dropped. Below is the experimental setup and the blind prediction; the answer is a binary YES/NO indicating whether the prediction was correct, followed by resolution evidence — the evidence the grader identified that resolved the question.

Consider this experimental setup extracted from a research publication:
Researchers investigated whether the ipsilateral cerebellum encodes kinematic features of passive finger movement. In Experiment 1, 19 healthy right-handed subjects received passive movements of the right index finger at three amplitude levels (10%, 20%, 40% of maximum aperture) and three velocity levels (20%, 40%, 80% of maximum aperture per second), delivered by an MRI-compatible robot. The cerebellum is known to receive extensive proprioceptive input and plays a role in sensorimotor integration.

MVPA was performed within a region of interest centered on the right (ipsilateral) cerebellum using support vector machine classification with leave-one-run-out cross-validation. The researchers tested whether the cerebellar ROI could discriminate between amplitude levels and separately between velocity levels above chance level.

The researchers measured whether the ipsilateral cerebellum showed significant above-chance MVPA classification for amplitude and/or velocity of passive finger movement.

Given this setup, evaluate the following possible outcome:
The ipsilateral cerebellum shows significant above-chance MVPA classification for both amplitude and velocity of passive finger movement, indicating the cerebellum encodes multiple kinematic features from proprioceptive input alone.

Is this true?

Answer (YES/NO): NO